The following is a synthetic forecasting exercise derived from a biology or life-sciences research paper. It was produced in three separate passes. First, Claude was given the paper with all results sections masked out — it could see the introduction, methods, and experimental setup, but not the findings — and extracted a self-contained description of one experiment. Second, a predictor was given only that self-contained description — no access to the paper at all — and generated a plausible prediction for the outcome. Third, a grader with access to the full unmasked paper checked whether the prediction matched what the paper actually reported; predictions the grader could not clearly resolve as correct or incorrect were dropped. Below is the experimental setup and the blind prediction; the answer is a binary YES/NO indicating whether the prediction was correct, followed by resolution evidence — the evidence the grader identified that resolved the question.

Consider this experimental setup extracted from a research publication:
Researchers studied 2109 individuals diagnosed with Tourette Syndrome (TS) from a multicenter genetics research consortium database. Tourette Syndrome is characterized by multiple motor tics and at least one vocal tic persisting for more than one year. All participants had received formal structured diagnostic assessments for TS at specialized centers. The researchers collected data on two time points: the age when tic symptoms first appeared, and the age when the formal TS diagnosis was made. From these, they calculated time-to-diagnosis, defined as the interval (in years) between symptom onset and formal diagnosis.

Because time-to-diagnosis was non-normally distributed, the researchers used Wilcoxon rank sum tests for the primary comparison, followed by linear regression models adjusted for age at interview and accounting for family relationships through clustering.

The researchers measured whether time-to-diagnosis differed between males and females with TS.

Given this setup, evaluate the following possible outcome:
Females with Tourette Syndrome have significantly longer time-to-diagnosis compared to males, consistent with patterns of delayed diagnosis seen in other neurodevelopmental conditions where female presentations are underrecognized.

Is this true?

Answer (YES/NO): YES